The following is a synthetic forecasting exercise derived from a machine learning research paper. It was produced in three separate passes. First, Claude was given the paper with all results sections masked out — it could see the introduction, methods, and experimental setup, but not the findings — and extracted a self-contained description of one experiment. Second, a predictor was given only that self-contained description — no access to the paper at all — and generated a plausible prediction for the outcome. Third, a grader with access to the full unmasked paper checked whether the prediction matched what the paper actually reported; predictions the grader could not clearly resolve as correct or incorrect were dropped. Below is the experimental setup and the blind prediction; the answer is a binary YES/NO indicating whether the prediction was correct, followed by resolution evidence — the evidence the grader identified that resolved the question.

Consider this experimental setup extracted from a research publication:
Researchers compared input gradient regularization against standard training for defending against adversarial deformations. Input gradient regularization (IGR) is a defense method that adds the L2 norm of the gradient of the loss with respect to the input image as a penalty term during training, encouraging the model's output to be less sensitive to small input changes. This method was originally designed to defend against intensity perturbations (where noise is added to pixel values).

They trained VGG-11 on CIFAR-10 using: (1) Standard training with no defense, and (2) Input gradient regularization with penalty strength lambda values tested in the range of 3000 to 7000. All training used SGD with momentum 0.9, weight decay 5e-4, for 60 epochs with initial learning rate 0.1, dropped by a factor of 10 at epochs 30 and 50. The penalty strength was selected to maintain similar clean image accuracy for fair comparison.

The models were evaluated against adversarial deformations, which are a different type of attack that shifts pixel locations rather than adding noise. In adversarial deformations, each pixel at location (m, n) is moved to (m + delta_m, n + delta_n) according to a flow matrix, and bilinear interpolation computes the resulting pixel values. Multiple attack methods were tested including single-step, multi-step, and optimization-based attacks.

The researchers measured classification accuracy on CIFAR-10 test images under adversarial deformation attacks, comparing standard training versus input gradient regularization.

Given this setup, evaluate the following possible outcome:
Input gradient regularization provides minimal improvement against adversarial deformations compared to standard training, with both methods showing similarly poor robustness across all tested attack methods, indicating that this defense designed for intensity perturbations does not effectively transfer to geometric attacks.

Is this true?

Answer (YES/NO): NO